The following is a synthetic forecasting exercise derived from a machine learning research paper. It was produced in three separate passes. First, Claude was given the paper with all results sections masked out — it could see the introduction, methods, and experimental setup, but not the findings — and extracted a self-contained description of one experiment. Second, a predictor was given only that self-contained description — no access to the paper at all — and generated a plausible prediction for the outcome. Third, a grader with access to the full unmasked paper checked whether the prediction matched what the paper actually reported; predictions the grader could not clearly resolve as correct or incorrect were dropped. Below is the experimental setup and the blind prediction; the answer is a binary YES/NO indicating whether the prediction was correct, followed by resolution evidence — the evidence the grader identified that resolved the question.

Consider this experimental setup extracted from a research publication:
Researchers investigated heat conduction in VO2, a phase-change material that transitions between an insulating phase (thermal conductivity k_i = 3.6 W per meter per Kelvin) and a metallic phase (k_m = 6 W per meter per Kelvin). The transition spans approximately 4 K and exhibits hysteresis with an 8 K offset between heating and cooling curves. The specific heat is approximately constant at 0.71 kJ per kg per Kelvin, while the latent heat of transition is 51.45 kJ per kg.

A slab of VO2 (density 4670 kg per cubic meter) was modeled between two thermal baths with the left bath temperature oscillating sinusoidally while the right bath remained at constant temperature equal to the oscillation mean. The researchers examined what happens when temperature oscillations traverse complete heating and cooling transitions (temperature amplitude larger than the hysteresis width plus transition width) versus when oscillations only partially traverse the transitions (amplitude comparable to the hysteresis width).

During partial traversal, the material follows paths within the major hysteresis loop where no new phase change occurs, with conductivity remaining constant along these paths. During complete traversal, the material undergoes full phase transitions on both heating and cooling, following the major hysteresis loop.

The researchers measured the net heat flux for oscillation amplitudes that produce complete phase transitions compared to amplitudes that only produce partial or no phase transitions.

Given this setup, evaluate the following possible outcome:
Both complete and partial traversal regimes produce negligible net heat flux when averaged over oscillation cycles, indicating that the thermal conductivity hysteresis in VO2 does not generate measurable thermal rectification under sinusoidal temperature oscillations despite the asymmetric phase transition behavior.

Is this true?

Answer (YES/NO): NO